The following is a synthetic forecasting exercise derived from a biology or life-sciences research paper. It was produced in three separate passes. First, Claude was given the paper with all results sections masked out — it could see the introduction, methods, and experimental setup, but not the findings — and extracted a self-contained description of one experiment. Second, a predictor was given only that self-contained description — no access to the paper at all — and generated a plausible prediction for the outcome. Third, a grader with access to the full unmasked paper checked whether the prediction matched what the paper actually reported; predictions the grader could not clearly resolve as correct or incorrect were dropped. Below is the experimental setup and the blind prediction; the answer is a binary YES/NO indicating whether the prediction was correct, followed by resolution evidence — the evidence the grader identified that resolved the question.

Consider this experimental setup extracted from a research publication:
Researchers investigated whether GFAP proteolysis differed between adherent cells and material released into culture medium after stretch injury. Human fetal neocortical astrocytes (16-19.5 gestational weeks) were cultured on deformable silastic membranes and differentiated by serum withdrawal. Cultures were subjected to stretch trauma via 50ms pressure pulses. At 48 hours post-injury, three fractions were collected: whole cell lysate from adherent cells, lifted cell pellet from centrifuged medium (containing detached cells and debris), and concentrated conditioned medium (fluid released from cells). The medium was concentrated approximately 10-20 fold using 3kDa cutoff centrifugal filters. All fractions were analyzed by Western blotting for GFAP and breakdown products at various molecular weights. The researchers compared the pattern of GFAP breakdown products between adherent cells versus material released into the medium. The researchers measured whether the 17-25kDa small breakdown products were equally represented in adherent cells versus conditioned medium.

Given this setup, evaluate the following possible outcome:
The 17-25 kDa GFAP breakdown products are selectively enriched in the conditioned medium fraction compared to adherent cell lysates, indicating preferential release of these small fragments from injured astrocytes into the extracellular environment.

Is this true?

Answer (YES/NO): NO